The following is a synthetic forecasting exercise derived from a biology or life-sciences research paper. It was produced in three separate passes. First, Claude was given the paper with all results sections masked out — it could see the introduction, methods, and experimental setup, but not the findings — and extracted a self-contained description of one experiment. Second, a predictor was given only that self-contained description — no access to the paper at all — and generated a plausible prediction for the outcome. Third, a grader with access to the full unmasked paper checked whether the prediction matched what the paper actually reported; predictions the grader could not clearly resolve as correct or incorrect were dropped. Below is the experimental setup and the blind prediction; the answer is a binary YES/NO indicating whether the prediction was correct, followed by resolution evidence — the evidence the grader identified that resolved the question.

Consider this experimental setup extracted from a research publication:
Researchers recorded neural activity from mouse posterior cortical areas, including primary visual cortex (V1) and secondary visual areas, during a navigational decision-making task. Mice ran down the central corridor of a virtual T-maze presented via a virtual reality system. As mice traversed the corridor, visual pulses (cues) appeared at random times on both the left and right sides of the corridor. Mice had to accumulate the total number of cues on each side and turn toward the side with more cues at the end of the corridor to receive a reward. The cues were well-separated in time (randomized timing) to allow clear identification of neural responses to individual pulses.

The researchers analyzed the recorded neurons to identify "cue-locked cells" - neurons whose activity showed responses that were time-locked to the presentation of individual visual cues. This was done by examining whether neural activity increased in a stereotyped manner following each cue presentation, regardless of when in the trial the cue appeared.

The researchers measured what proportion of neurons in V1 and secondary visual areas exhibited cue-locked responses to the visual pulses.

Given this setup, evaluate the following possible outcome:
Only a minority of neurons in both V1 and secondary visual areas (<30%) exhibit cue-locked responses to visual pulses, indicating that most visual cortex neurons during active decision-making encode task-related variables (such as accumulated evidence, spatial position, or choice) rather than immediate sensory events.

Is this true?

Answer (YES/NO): YES